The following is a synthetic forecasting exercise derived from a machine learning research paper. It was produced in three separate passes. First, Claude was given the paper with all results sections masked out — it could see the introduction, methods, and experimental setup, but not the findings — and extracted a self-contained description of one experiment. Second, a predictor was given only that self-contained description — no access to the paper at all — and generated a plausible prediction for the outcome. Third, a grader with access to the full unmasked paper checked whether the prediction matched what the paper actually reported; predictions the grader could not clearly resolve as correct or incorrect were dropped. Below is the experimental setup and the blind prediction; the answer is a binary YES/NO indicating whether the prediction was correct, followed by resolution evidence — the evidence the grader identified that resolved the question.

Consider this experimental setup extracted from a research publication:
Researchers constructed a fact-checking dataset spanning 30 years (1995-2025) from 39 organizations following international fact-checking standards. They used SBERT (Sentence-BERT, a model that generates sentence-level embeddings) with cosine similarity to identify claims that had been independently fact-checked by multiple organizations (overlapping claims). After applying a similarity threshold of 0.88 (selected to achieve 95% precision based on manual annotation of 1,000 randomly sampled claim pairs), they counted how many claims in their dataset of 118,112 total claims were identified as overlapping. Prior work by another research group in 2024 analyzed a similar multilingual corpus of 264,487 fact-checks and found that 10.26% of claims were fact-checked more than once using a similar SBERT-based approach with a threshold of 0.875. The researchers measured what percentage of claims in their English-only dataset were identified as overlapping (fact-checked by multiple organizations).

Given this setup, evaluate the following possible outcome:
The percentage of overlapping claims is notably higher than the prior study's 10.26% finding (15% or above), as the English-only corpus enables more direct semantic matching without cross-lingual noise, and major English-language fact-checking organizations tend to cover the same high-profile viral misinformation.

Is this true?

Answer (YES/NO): NO